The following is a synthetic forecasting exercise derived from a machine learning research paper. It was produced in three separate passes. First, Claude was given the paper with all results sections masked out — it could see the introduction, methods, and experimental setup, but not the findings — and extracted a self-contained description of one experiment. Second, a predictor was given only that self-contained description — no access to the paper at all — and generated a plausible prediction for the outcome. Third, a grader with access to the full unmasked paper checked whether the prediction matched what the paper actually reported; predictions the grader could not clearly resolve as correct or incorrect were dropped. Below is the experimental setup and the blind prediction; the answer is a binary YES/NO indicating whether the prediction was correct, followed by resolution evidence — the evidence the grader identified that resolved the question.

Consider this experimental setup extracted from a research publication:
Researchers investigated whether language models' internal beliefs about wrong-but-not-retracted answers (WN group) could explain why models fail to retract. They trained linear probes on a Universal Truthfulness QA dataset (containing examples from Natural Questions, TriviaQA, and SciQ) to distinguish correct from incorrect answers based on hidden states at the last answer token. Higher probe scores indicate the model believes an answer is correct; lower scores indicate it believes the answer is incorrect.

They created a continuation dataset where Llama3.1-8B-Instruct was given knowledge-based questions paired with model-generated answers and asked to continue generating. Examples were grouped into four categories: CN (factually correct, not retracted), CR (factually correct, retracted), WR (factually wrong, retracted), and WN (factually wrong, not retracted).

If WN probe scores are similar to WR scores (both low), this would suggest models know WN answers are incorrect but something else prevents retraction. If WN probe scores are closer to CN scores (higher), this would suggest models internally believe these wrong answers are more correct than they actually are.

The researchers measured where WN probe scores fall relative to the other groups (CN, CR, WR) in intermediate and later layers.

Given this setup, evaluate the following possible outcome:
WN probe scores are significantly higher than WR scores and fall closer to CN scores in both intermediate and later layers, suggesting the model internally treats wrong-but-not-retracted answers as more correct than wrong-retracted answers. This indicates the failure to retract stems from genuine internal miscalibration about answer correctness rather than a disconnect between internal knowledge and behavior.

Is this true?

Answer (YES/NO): YES